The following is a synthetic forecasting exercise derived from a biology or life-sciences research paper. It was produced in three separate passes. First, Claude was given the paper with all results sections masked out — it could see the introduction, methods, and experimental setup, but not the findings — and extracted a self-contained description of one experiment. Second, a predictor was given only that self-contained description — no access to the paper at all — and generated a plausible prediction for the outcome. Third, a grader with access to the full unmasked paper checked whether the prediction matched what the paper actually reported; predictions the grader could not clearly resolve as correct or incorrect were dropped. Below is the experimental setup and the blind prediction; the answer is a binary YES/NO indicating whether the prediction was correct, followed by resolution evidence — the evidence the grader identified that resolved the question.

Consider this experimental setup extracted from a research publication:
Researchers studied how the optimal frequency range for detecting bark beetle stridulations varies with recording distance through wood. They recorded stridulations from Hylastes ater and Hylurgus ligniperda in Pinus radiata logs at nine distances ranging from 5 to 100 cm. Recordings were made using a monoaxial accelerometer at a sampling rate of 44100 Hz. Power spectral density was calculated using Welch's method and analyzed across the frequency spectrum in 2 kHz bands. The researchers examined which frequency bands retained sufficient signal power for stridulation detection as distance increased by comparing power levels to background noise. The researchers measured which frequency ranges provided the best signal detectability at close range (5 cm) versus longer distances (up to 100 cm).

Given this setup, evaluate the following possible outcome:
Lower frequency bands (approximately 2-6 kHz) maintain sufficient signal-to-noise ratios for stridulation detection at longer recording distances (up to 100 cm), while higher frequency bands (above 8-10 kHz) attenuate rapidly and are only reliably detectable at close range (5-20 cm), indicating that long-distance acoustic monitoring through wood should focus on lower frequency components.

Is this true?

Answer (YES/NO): NO